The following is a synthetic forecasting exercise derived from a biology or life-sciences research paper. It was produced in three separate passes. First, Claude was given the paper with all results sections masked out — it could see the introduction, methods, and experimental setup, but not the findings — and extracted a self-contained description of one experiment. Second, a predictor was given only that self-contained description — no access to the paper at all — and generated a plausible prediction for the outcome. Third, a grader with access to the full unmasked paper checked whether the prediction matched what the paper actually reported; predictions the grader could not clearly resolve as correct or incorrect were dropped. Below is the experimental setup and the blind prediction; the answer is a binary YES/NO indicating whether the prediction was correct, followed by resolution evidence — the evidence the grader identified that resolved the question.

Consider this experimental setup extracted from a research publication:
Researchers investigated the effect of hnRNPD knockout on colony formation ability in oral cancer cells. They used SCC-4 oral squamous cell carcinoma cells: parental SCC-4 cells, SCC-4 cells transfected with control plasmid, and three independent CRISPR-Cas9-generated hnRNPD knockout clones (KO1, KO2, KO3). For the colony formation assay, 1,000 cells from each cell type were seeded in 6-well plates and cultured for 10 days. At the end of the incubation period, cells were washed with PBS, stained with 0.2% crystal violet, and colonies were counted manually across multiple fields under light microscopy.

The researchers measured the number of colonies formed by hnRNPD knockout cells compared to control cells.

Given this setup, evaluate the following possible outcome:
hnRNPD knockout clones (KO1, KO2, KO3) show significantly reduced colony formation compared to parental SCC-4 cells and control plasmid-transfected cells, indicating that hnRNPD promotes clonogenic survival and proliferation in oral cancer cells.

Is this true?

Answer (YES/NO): YES